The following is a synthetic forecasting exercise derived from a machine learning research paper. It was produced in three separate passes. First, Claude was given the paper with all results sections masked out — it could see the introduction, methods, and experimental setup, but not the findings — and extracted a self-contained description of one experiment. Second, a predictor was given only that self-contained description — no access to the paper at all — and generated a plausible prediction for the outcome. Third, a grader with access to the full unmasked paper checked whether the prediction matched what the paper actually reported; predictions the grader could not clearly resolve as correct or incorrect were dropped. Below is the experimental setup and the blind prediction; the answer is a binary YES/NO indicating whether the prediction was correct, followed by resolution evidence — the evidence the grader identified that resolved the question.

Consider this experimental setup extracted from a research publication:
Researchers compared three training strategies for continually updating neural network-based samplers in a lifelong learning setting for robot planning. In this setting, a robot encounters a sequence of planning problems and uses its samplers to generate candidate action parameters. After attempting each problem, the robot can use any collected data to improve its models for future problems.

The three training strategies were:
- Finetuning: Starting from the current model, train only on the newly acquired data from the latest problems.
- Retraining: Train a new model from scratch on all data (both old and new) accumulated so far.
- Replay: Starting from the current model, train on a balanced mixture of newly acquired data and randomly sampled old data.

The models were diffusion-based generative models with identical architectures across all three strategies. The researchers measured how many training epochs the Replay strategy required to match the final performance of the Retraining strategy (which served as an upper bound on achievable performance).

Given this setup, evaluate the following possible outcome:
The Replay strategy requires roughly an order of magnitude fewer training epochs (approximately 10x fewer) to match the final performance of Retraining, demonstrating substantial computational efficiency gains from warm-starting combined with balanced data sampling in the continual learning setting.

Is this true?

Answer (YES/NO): YES